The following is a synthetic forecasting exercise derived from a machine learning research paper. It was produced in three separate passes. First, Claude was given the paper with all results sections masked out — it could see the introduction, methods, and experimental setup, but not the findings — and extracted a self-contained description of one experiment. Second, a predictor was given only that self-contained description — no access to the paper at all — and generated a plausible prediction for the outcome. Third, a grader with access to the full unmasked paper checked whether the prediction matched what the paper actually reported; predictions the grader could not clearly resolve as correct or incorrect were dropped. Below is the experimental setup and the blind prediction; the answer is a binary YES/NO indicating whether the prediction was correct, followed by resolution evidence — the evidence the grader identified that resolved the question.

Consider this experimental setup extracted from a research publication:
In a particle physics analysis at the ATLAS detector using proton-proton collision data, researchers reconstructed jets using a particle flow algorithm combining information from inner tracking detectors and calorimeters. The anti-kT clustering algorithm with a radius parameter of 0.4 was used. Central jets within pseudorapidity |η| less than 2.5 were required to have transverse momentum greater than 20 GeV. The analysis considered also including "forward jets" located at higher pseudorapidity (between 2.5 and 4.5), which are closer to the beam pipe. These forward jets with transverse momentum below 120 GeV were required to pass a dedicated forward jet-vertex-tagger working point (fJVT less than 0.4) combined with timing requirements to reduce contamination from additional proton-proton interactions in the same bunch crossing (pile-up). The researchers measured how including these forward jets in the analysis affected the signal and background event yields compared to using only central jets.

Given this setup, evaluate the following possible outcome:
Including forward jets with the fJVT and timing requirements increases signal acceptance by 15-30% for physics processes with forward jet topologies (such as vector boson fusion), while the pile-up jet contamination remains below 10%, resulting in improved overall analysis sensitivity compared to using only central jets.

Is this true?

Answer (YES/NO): NO